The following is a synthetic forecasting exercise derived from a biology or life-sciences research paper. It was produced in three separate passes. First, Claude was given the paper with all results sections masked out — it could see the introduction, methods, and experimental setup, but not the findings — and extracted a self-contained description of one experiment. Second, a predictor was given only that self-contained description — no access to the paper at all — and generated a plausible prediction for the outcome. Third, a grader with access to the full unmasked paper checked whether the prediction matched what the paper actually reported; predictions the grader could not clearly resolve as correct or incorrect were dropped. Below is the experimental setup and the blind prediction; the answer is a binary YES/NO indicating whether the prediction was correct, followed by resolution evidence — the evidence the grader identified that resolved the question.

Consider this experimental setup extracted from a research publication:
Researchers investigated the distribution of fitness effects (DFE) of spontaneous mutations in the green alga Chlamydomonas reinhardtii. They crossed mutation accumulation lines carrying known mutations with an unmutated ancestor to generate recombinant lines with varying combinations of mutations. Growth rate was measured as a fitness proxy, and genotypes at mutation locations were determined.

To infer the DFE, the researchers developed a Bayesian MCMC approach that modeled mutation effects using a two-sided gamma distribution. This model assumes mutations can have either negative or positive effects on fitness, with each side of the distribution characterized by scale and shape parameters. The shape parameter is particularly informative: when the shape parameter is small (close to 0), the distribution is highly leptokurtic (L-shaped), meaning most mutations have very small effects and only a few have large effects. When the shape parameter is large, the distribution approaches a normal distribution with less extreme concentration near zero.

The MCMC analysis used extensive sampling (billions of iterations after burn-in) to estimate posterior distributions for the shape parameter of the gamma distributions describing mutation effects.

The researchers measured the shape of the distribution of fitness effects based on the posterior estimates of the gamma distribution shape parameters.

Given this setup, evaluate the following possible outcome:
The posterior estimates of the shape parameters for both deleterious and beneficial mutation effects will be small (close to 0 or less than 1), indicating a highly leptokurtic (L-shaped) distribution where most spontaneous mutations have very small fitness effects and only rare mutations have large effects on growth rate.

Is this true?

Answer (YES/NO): YES